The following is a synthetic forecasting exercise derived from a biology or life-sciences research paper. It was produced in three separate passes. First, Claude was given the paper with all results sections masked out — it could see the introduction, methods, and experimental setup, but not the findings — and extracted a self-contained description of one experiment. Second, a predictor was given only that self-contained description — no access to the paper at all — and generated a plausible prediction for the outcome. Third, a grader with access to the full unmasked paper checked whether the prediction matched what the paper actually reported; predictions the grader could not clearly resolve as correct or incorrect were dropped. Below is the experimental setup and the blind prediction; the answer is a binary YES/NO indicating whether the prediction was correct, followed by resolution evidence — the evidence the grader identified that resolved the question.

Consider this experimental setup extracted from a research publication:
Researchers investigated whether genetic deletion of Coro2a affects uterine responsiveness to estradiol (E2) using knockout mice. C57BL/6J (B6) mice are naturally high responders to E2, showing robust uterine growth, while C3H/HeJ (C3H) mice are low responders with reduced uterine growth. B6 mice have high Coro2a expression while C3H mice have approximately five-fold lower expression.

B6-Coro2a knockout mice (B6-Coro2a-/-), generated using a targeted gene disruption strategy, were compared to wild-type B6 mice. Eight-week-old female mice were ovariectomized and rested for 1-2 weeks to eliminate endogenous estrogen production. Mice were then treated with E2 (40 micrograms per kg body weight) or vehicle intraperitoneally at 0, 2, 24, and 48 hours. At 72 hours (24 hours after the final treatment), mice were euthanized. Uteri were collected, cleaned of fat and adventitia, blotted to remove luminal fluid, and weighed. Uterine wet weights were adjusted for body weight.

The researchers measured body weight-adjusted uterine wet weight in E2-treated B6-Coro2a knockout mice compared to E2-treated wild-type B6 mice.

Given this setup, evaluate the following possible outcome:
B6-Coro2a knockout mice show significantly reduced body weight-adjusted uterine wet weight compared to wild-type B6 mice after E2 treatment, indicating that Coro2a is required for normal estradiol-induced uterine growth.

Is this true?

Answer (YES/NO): YES